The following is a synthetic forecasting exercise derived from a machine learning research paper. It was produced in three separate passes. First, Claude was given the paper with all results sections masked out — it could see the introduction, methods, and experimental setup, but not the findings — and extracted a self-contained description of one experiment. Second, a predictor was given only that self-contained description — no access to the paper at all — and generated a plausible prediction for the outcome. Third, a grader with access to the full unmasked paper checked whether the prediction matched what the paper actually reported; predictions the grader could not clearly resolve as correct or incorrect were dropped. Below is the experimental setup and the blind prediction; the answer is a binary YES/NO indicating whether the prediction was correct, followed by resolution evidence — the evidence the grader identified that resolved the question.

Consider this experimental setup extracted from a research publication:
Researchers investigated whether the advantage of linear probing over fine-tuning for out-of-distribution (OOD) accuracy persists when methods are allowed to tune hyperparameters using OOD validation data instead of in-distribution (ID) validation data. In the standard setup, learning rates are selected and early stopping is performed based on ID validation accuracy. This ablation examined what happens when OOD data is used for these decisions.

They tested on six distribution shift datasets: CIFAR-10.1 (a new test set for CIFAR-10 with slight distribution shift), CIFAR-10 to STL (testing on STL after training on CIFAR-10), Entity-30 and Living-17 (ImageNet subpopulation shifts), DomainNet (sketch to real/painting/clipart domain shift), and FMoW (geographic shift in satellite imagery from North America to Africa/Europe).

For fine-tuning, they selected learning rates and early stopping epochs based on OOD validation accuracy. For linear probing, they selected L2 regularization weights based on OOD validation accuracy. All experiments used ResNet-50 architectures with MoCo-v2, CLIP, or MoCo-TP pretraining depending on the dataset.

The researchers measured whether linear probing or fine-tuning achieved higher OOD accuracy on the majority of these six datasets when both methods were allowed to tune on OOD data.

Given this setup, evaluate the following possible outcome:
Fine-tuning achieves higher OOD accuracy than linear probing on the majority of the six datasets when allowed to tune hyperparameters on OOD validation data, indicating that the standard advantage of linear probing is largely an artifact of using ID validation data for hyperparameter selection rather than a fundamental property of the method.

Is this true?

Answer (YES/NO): NO